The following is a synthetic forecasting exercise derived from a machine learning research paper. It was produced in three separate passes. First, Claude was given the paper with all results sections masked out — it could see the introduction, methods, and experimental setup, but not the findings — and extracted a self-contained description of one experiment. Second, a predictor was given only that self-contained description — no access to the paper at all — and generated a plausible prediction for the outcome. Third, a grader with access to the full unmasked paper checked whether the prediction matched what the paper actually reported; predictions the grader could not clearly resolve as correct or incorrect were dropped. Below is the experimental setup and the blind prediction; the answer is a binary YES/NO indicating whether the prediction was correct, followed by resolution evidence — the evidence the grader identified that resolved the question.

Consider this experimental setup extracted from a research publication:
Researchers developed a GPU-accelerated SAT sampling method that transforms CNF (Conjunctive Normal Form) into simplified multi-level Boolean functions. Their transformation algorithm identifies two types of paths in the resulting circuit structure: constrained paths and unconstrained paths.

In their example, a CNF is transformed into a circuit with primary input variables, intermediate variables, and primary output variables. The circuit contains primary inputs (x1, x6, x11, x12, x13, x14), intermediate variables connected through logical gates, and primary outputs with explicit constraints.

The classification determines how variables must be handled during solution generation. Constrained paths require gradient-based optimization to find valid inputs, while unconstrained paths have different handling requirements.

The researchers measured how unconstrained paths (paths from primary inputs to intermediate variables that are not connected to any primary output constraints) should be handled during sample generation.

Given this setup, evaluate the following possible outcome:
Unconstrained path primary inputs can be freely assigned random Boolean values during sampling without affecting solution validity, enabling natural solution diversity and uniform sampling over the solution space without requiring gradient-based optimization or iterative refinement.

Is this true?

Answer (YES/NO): NO